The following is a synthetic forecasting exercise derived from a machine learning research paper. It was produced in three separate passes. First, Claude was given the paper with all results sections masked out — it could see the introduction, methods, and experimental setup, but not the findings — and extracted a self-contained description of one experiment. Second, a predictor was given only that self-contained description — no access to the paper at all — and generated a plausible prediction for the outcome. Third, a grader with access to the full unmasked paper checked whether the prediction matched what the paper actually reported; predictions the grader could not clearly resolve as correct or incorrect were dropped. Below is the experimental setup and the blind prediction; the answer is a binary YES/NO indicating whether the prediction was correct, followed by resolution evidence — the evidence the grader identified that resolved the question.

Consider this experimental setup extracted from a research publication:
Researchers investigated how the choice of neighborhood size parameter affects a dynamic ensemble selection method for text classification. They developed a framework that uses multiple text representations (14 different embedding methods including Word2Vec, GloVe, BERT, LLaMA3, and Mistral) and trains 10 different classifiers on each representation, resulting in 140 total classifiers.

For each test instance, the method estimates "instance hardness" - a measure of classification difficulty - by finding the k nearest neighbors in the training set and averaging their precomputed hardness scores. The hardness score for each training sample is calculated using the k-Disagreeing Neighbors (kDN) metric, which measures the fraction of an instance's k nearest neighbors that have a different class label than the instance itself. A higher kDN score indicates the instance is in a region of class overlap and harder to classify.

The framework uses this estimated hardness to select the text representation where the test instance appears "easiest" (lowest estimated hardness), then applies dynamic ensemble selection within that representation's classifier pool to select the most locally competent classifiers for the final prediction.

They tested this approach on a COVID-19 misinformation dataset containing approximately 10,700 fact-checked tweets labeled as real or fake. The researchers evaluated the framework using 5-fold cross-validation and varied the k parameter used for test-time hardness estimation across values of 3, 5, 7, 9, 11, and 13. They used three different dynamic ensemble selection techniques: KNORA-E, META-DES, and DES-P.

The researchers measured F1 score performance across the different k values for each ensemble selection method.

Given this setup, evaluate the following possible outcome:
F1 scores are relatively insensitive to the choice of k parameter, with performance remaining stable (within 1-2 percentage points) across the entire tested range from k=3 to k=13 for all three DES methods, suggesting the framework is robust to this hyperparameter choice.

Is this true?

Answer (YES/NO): YES